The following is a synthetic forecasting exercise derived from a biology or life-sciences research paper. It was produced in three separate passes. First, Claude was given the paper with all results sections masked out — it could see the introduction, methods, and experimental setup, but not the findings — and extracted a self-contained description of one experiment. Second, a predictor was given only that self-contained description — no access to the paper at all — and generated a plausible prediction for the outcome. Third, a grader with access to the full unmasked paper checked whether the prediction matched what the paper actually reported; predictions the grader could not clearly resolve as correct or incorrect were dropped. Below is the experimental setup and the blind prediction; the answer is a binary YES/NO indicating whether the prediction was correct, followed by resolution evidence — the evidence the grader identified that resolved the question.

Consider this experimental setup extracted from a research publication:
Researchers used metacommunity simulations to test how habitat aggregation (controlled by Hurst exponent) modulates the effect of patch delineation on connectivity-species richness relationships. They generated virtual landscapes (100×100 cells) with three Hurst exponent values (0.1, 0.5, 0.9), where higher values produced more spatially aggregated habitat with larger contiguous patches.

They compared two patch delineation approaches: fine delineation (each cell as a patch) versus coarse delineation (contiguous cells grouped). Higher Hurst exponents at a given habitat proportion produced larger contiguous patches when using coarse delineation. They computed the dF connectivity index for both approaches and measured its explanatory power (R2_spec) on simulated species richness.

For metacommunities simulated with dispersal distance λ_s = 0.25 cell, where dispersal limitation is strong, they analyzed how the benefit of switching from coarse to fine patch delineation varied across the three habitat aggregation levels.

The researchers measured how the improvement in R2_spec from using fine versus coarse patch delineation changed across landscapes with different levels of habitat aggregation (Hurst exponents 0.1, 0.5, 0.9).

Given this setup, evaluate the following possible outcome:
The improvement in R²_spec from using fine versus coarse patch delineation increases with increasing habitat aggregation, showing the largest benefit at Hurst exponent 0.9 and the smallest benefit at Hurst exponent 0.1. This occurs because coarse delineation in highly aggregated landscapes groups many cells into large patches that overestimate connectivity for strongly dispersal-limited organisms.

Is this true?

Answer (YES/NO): YES